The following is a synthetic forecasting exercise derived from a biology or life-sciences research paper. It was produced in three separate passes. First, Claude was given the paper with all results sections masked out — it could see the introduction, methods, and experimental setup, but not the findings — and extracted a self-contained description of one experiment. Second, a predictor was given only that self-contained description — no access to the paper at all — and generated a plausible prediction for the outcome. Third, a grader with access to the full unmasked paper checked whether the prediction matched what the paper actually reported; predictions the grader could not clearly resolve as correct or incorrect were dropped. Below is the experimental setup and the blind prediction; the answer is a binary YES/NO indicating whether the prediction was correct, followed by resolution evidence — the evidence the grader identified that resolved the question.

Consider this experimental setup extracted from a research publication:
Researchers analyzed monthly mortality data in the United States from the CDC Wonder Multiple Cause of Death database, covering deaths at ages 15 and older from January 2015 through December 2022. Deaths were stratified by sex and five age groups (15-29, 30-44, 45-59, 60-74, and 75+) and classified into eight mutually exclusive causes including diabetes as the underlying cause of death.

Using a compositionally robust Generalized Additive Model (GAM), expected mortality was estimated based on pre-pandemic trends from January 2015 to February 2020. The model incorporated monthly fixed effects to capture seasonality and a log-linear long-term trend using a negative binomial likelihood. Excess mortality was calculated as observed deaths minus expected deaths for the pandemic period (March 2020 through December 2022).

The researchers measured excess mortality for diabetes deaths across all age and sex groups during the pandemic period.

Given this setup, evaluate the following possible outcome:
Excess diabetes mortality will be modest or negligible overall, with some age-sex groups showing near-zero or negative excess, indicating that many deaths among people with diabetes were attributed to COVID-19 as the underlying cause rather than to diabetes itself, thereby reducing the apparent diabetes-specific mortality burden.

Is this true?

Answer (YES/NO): NO